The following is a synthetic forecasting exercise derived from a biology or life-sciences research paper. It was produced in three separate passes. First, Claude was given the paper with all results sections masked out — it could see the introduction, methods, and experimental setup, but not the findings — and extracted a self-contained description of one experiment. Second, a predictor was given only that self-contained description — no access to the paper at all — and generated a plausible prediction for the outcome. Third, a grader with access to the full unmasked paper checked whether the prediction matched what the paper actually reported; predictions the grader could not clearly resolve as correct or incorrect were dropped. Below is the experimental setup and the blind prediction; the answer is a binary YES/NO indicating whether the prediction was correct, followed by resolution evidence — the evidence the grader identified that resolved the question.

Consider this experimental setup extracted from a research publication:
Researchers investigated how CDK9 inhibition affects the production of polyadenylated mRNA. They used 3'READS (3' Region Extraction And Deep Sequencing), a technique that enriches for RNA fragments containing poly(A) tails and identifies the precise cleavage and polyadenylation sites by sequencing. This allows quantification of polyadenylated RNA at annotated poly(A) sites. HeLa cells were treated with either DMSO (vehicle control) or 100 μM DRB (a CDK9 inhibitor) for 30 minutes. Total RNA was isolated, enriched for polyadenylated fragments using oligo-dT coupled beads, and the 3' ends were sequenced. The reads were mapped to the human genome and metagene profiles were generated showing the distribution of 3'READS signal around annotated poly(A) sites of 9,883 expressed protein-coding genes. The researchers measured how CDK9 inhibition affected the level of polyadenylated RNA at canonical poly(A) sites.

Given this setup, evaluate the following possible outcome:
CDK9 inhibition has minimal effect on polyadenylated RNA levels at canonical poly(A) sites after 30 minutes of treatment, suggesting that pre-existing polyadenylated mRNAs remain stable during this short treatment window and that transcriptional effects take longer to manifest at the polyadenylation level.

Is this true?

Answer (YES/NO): NO